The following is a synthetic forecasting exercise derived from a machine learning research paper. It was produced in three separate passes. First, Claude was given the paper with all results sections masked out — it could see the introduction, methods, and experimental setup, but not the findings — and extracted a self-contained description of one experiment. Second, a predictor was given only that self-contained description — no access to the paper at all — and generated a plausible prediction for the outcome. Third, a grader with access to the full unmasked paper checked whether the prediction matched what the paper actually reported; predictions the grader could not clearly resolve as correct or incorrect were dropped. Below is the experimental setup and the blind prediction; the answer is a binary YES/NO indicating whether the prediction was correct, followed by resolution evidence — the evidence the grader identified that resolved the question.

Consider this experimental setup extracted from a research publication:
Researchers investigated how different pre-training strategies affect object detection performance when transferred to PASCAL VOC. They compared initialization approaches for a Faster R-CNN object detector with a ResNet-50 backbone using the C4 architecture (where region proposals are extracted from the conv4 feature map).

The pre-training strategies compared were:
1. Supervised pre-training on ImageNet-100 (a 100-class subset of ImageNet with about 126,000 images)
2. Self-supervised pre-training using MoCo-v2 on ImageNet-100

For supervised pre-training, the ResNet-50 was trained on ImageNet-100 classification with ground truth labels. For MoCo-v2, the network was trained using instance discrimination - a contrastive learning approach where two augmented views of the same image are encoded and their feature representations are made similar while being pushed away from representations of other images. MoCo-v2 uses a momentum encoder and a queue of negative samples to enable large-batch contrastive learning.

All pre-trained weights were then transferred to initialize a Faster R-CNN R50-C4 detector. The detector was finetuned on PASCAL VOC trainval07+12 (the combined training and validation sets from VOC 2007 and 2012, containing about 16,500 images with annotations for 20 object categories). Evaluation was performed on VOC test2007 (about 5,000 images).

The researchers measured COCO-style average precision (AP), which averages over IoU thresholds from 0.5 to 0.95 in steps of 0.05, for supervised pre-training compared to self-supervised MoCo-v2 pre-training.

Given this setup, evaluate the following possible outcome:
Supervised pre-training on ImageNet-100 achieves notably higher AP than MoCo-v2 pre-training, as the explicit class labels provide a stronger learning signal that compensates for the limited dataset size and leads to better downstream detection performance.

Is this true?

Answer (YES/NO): NO